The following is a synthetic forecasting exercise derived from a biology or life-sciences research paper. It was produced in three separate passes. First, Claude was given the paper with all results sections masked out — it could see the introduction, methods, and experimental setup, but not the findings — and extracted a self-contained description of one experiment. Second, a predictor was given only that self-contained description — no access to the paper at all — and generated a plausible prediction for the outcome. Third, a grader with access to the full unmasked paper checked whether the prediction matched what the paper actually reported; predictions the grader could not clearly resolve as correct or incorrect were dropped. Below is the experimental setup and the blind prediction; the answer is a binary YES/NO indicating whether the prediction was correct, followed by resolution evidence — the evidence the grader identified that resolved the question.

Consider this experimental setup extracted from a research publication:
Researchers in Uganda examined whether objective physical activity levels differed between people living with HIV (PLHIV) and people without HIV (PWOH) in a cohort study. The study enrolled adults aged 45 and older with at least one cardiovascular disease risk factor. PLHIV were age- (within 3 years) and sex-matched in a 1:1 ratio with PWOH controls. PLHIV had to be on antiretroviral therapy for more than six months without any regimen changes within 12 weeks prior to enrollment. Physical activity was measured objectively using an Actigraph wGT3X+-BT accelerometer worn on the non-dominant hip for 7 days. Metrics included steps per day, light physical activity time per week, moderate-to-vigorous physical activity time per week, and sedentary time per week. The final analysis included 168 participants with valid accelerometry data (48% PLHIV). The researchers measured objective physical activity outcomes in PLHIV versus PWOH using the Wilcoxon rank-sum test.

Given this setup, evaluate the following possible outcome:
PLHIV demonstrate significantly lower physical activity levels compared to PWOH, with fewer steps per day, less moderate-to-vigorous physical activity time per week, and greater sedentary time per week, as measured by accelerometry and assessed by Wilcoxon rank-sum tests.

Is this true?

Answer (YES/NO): NO